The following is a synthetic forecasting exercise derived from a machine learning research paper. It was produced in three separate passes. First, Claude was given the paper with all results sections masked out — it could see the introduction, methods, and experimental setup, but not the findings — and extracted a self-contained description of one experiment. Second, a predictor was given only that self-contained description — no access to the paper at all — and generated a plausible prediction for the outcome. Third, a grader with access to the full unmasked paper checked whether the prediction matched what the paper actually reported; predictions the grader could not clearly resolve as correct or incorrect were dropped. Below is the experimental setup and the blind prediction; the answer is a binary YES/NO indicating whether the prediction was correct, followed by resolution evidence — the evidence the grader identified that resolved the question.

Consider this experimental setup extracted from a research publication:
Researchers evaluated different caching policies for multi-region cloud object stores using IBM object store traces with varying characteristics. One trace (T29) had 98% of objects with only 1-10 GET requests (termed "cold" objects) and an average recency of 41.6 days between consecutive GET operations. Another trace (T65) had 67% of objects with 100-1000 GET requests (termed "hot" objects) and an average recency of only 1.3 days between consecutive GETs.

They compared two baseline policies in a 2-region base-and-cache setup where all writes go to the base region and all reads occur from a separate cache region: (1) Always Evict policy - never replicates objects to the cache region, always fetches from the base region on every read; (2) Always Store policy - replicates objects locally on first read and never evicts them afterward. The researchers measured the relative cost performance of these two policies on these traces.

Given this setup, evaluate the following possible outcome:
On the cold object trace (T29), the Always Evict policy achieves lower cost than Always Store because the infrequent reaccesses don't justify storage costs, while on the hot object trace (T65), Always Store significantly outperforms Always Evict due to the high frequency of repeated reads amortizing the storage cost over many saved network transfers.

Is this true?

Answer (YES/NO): YES